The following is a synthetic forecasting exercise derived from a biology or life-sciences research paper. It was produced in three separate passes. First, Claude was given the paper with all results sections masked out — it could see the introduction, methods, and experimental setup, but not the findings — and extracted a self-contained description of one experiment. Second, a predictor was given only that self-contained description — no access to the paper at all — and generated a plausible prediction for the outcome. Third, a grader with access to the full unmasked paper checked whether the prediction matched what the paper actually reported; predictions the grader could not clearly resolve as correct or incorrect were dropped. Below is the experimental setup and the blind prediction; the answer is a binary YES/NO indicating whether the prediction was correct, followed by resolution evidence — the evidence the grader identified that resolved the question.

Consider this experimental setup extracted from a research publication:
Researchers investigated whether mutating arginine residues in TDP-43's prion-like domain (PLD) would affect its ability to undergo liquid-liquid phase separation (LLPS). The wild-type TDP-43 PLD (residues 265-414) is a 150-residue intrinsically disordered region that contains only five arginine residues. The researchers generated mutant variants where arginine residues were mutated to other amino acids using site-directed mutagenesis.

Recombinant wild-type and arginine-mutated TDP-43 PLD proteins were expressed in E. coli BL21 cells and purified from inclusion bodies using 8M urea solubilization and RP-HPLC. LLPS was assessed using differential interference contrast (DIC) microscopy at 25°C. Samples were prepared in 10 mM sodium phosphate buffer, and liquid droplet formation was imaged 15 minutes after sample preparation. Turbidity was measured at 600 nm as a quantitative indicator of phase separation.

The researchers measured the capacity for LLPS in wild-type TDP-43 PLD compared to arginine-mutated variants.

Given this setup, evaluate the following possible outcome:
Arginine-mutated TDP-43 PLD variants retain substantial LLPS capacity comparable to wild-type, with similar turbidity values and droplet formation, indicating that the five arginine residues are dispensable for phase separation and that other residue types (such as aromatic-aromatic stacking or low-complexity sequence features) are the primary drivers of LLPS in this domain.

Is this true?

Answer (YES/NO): NO